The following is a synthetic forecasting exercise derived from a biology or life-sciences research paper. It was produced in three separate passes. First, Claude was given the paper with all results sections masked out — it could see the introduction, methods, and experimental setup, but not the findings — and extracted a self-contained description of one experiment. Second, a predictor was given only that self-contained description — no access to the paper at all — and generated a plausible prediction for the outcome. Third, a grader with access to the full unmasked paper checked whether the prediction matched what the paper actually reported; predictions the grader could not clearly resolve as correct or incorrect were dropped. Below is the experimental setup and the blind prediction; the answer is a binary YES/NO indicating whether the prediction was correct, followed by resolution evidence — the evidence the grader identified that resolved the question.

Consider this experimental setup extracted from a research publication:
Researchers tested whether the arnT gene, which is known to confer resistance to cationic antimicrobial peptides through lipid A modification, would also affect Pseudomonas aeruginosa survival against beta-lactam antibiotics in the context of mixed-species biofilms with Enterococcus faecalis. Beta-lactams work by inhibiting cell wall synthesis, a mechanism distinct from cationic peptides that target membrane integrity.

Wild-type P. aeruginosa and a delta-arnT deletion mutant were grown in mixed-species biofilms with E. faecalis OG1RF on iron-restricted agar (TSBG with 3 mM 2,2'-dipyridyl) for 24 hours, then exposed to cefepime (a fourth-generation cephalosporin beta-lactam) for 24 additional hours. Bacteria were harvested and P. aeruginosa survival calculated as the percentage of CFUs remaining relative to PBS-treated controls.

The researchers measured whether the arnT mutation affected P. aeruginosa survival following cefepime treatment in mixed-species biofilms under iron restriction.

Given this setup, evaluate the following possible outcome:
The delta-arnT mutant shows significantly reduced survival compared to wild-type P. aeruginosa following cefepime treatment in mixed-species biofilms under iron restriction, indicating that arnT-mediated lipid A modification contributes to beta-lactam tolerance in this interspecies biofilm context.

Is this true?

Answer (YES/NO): YES